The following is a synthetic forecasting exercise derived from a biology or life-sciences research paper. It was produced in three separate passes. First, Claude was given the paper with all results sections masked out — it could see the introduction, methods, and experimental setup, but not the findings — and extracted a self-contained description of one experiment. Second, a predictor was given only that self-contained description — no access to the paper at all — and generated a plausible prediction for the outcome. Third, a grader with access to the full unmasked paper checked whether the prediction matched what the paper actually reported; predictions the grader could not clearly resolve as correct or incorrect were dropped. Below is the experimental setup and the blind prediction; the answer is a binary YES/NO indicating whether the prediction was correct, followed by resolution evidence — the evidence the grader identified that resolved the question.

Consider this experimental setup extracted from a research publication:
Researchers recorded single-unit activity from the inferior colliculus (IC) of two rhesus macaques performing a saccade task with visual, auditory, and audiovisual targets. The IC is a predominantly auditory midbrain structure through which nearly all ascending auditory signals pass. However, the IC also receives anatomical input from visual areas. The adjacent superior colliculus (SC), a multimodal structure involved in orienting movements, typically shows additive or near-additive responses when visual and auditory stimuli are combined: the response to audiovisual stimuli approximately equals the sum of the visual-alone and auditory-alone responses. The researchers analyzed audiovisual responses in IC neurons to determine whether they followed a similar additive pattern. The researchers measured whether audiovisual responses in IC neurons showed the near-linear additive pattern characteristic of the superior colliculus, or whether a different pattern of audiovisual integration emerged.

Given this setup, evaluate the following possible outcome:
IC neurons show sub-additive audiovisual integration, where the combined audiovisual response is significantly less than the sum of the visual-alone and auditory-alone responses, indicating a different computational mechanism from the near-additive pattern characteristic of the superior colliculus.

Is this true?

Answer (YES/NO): NO